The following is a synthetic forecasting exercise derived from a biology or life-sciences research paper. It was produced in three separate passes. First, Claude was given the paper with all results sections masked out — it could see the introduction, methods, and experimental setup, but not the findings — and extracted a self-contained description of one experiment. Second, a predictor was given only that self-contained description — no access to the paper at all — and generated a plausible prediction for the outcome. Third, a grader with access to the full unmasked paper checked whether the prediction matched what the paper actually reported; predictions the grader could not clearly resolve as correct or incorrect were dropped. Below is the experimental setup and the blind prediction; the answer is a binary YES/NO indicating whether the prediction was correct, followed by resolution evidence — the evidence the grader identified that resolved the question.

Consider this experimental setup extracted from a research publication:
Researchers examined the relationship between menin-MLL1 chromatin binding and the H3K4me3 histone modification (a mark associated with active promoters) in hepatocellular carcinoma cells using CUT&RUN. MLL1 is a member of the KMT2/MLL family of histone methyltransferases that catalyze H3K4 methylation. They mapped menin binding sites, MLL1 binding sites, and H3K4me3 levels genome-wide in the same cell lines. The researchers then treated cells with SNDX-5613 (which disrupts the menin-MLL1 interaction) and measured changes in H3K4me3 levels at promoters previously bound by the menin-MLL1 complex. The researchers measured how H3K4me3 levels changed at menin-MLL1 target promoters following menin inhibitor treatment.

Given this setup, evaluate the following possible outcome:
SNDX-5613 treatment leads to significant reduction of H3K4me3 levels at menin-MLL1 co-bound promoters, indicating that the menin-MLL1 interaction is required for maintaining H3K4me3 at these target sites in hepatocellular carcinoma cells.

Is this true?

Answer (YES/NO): YES